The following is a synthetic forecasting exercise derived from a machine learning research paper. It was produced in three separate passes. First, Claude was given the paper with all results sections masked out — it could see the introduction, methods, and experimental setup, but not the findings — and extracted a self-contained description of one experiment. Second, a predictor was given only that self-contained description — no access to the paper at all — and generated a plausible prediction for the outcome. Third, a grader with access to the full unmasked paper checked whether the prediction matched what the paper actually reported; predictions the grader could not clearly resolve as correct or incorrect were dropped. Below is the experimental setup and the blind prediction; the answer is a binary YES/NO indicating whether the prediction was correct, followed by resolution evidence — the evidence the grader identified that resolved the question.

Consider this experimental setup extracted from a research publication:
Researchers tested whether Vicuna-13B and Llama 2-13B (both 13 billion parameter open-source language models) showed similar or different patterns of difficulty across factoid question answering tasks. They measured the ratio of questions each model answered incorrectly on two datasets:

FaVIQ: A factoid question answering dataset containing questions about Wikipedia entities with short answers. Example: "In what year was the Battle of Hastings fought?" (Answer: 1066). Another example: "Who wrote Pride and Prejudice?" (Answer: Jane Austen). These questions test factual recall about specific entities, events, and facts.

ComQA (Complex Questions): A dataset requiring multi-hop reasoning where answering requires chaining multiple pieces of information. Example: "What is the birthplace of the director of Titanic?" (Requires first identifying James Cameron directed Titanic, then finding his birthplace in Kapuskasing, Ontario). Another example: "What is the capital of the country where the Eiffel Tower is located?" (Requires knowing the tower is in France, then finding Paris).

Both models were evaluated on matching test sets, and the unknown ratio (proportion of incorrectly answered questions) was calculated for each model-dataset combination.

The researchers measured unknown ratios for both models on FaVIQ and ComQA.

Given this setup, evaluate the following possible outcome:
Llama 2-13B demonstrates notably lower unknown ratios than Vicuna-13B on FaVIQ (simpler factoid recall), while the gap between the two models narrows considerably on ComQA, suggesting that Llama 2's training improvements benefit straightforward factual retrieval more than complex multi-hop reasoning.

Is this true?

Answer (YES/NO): NO